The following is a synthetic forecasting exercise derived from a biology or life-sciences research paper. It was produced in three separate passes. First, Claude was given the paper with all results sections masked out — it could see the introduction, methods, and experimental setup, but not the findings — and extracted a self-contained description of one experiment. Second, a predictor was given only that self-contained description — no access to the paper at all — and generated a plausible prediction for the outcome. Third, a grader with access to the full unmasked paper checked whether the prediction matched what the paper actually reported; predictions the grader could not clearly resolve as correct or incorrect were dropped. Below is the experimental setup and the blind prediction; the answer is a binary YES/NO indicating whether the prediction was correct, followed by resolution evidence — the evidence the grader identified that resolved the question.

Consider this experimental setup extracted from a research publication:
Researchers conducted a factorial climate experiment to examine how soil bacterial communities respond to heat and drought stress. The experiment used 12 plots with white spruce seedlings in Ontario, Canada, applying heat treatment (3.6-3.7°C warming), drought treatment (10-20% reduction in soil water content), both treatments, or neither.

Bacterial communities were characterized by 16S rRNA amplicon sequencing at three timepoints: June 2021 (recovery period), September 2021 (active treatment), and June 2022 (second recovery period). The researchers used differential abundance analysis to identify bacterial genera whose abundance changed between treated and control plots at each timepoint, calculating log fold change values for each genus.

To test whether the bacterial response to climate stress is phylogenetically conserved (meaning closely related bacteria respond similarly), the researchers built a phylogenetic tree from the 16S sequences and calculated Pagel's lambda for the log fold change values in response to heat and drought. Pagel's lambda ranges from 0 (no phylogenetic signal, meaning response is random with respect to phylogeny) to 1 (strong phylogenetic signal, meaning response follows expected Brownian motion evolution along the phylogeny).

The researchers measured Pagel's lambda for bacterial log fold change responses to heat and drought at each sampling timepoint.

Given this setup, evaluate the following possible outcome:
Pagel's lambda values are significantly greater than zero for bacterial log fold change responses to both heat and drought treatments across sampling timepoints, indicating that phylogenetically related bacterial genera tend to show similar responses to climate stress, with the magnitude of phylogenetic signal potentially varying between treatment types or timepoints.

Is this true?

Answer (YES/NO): NO